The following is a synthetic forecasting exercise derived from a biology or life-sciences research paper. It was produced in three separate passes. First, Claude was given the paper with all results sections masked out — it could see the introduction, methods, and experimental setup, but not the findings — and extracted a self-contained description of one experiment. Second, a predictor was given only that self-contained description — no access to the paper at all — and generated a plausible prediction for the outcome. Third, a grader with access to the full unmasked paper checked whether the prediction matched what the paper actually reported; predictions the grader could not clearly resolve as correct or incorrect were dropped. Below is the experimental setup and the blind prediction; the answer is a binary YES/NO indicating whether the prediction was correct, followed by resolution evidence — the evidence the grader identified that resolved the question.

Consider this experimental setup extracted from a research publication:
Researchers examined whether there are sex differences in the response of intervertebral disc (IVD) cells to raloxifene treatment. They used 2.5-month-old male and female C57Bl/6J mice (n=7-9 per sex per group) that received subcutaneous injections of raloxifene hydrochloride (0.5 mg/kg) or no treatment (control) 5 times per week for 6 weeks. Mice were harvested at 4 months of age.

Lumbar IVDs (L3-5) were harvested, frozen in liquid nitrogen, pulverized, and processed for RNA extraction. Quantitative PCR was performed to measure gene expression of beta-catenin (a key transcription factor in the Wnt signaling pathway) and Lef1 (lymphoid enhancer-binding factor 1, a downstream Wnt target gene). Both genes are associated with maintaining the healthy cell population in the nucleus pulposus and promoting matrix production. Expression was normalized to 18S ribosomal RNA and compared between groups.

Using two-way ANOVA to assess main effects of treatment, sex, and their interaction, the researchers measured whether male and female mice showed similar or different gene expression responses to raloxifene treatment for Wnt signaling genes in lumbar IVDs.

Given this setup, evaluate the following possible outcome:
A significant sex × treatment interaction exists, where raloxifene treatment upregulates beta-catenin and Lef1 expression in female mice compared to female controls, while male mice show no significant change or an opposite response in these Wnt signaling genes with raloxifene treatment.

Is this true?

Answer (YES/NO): NO